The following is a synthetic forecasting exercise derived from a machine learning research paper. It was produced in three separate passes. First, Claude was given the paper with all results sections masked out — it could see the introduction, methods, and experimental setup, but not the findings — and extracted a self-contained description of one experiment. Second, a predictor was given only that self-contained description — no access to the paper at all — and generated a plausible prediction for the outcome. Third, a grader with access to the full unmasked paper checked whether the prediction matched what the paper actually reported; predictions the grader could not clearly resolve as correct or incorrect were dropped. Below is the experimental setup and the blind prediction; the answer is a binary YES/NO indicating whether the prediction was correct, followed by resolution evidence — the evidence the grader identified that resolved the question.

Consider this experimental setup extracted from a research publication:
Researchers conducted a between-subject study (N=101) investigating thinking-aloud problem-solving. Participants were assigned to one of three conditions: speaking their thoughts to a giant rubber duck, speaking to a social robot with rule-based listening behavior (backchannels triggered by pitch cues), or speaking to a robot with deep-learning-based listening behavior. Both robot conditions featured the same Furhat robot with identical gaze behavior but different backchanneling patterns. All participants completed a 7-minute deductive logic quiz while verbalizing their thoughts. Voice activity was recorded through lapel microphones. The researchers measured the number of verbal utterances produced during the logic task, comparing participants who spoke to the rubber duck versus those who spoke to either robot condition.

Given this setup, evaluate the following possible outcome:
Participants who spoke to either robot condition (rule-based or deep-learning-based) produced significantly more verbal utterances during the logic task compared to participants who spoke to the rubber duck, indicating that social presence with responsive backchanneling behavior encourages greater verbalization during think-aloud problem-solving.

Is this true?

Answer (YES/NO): NO